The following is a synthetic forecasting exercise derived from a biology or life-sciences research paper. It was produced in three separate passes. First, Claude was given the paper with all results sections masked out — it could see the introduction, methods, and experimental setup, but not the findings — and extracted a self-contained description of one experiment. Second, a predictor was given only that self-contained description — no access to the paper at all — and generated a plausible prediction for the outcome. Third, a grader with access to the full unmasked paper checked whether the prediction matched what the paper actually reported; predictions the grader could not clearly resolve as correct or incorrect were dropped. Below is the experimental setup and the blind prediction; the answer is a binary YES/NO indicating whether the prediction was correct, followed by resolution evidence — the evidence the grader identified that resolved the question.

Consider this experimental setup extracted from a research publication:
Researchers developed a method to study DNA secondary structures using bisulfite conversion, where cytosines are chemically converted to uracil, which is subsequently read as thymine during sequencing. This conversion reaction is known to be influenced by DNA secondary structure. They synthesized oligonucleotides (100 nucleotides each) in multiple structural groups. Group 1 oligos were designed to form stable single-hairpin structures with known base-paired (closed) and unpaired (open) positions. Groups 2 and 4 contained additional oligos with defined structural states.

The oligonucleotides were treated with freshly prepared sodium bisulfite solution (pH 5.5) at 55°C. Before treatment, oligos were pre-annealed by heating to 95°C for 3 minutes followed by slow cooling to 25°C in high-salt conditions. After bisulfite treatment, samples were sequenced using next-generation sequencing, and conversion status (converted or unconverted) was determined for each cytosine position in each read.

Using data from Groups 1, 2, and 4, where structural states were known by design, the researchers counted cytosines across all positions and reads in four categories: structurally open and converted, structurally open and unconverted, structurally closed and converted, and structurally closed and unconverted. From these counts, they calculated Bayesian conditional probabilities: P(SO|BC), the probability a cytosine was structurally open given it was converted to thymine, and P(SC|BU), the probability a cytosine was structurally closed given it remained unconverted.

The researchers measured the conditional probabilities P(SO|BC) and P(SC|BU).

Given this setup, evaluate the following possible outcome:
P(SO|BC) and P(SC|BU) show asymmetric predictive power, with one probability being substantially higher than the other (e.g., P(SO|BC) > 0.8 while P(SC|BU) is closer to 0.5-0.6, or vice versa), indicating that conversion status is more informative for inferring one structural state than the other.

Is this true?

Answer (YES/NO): YES